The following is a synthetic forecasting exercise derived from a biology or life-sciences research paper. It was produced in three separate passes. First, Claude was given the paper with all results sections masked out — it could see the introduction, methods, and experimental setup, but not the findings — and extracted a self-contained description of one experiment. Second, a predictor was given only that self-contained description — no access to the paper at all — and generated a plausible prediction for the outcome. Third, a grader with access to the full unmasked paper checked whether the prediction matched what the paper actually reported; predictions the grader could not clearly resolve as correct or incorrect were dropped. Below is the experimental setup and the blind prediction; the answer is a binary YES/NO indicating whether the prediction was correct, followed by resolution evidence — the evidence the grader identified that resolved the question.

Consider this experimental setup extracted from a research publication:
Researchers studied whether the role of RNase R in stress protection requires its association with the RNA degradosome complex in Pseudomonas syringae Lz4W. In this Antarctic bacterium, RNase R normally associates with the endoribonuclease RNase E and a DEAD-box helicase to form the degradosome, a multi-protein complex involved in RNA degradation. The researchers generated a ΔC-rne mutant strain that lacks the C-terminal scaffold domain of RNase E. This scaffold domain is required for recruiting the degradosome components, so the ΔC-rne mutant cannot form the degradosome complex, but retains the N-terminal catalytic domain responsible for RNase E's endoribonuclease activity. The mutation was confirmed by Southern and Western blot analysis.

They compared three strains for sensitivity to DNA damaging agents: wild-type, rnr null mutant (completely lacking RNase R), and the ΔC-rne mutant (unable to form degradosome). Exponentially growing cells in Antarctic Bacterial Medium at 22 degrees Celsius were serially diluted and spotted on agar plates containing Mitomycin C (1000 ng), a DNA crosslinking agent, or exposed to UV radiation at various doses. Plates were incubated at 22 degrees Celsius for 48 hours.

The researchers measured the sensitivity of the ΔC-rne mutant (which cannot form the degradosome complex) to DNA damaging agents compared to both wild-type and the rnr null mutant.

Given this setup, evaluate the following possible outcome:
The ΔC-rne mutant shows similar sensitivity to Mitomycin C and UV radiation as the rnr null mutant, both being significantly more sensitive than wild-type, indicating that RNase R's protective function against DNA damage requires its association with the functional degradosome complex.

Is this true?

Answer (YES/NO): NO